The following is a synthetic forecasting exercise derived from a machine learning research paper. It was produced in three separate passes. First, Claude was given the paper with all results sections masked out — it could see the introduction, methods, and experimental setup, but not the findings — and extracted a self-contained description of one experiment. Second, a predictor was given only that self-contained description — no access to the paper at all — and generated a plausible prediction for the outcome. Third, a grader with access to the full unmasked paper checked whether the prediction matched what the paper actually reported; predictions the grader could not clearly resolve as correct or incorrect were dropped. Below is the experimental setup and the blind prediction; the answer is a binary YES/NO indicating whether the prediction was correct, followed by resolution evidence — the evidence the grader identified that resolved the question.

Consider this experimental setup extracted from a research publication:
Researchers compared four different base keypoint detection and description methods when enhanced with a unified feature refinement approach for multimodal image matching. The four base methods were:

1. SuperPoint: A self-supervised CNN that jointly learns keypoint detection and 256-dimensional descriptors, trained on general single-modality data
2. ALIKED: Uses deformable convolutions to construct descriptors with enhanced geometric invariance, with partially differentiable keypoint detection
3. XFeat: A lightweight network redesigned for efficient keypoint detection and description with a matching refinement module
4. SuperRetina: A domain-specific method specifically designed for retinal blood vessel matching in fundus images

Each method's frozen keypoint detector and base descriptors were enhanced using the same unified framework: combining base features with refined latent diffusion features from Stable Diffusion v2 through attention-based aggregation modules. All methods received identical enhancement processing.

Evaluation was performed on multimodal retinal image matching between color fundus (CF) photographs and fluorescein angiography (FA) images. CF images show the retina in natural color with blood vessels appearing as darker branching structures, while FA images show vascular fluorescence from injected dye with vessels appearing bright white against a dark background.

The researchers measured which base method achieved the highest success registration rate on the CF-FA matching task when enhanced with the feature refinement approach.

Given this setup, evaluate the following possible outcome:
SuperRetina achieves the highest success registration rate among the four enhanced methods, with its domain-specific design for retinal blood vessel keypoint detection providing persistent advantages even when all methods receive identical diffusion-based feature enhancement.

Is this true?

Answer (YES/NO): YES